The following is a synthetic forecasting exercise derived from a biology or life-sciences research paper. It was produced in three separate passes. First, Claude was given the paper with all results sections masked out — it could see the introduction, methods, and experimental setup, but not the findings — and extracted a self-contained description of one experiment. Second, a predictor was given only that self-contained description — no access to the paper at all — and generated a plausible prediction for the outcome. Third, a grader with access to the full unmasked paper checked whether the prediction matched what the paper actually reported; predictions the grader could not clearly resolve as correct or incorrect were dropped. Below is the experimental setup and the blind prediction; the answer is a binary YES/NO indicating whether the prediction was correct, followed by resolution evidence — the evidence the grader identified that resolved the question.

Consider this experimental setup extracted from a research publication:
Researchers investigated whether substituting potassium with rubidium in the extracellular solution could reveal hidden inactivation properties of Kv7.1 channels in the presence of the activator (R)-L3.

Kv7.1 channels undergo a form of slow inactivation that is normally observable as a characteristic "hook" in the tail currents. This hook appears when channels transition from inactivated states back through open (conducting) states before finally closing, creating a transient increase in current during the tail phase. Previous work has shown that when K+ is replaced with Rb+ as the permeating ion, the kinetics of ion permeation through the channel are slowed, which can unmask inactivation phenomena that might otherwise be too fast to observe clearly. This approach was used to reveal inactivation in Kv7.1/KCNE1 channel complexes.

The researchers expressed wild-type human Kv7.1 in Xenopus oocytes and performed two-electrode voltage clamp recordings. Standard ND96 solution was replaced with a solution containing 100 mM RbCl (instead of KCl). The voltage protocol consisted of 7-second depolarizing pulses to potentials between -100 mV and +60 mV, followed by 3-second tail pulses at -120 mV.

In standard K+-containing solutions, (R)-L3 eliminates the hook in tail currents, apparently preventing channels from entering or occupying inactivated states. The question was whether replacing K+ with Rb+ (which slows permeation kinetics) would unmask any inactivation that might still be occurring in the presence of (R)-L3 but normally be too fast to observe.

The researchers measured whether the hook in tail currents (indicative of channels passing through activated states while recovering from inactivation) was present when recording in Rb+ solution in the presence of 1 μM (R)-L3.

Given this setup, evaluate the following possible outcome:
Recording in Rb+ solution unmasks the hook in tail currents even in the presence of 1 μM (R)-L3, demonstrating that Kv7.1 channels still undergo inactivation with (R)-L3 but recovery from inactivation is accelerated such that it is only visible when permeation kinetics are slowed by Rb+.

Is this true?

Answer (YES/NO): YES